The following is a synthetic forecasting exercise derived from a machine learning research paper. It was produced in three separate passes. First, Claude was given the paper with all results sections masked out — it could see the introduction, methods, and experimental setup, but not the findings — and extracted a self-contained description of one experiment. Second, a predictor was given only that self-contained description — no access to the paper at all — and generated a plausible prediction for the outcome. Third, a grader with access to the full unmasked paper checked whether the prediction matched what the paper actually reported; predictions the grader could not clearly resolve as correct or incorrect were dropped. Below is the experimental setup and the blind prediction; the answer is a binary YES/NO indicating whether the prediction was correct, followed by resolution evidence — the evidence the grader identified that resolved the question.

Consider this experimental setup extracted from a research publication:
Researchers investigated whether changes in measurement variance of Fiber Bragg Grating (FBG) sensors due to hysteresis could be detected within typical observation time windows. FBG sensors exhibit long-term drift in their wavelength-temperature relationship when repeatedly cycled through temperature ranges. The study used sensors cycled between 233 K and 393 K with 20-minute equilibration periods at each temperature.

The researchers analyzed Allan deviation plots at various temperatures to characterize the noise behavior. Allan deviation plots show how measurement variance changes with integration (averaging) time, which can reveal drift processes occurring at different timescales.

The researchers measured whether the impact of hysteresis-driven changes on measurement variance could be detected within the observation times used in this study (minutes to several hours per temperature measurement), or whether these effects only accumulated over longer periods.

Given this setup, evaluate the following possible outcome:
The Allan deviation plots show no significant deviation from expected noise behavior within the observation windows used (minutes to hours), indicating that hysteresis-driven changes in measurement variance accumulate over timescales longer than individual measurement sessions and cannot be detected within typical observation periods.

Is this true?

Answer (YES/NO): YES